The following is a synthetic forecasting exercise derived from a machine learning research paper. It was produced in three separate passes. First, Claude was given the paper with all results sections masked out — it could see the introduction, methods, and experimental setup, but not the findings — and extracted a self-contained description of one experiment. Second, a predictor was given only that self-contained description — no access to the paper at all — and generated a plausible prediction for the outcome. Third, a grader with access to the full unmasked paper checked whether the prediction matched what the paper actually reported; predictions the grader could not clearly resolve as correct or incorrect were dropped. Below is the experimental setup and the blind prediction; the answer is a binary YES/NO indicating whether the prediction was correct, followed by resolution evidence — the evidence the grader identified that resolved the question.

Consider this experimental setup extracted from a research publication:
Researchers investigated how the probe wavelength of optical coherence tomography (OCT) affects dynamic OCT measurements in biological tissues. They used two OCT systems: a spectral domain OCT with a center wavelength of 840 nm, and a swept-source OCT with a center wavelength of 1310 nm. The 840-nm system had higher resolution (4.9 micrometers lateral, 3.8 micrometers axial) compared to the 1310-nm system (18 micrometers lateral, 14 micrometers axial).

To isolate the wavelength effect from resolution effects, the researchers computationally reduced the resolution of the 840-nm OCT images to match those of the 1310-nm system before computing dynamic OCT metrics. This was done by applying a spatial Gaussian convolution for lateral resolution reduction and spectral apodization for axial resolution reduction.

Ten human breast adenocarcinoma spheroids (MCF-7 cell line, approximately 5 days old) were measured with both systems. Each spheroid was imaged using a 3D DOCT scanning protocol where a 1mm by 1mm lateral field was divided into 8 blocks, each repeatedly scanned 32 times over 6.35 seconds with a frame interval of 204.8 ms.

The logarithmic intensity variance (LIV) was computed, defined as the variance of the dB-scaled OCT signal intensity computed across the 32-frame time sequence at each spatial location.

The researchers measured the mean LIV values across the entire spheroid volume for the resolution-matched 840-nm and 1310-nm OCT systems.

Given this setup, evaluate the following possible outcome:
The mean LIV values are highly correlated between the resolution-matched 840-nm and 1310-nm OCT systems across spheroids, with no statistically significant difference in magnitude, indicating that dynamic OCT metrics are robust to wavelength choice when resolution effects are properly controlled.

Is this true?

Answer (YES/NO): NO